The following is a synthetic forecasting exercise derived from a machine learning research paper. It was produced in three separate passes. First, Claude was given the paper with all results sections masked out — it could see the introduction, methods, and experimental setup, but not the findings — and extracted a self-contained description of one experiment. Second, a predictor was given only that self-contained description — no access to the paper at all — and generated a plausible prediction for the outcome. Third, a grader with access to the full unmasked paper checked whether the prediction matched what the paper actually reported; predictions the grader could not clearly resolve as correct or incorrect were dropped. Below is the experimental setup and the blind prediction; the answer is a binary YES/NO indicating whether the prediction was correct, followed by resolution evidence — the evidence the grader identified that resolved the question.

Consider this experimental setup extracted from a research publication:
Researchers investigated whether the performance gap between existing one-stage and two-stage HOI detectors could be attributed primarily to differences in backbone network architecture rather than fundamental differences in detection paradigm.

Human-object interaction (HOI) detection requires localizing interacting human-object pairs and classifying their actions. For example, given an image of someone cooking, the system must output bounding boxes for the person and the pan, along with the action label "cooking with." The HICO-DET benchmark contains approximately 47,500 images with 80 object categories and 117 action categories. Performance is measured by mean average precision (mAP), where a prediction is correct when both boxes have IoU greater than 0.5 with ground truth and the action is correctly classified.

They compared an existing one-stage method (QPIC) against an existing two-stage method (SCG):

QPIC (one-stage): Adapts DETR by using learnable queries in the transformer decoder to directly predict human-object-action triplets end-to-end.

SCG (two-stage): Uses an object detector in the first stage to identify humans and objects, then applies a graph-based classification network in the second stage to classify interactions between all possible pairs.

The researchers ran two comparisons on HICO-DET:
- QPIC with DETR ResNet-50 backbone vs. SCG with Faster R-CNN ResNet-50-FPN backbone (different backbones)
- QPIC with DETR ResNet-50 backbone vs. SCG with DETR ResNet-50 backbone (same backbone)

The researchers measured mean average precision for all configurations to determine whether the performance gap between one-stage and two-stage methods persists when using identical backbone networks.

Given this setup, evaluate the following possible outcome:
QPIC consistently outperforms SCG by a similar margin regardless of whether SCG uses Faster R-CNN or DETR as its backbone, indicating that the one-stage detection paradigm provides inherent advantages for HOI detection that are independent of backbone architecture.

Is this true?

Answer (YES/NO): NO